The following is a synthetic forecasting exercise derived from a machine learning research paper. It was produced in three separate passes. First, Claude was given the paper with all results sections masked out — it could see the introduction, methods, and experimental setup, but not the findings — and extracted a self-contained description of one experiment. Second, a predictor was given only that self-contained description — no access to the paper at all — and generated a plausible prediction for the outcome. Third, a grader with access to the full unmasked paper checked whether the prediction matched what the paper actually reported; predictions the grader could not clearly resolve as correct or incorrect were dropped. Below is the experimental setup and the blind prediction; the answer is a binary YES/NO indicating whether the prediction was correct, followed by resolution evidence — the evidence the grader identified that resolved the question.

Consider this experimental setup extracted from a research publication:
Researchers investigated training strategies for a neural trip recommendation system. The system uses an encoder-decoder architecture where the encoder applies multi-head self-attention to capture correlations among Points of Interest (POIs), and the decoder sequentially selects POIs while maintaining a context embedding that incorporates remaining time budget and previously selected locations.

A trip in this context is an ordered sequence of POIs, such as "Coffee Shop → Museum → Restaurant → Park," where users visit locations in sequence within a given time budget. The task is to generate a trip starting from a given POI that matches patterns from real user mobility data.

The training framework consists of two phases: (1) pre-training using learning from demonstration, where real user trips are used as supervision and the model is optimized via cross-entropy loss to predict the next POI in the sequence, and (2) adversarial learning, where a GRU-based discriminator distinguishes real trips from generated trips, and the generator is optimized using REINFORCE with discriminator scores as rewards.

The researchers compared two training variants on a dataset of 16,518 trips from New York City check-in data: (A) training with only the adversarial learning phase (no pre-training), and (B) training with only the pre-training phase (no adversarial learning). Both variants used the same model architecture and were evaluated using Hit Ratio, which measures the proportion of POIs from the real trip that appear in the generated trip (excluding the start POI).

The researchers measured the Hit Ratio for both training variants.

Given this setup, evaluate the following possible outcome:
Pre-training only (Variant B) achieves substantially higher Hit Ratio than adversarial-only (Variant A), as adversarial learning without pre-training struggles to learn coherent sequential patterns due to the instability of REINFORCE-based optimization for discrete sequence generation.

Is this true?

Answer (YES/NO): YES